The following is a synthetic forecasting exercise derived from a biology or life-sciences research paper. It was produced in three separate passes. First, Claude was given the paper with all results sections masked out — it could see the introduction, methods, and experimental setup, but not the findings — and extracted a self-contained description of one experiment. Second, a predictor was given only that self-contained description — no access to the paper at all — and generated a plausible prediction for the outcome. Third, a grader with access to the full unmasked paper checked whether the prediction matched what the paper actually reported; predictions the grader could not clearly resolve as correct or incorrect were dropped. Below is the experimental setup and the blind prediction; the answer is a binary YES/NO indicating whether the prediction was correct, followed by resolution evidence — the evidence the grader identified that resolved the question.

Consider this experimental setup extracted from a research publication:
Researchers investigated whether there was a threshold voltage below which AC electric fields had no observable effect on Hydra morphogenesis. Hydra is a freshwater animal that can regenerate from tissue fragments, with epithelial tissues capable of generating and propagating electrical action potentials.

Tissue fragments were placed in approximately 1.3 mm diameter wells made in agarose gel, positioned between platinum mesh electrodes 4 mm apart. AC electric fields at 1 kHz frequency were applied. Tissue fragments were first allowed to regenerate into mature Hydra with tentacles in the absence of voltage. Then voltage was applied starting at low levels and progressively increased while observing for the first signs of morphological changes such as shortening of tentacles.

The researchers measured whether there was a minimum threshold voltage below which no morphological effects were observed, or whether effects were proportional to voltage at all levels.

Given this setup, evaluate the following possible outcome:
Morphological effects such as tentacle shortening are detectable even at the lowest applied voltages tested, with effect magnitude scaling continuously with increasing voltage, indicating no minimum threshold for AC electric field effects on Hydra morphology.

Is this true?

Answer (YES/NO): NO